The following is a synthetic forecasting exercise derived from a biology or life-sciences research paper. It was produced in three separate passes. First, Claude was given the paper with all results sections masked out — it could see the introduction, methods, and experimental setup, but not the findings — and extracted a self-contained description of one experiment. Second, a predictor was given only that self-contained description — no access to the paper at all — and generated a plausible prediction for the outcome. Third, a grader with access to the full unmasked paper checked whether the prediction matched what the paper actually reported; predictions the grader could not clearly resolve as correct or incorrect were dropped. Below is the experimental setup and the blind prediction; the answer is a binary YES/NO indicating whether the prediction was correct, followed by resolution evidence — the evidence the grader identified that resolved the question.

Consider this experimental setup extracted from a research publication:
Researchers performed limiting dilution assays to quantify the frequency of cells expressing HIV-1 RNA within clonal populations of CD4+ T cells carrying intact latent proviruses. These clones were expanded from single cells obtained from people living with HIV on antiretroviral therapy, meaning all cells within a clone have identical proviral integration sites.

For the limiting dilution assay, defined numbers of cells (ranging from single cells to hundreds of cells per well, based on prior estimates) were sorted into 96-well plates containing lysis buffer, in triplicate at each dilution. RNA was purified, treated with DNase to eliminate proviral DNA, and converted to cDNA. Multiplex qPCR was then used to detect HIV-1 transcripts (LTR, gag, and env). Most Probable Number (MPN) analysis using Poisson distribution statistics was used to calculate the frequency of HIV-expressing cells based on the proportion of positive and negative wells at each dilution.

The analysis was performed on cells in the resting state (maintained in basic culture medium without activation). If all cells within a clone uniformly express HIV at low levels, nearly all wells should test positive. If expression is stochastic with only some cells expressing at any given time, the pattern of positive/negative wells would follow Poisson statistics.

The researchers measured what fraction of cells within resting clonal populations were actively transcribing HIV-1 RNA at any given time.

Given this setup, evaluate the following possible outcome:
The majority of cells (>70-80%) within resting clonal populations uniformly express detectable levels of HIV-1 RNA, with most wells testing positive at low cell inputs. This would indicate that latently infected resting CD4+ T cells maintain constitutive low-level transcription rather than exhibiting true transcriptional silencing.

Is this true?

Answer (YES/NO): NO